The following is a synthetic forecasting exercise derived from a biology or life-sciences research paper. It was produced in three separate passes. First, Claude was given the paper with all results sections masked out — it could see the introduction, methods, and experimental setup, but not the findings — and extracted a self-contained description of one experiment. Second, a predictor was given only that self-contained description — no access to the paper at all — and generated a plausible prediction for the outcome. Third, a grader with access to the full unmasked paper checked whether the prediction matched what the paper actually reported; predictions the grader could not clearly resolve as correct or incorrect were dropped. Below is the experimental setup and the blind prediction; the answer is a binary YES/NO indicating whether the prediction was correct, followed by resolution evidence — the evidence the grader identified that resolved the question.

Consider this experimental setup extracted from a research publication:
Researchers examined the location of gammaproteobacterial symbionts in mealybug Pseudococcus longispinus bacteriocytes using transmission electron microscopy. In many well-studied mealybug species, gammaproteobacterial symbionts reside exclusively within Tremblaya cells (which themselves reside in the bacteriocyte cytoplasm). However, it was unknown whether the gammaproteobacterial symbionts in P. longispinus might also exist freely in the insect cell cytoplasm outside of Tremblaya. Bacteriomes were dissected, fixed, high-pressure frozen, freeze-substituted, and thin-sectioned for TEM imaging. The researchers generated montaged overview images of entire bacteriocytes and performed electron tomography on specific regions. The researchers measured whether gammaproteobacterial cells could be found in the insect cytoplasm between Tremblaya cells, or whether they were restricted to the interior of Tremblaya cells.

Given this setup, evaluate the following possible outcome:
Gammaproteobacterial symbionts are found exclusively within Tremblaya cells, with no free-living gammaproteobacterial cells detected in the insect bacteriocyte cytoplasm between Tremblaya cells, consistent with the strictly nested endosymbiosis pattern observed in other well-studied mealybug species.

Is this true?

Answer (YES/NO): YES